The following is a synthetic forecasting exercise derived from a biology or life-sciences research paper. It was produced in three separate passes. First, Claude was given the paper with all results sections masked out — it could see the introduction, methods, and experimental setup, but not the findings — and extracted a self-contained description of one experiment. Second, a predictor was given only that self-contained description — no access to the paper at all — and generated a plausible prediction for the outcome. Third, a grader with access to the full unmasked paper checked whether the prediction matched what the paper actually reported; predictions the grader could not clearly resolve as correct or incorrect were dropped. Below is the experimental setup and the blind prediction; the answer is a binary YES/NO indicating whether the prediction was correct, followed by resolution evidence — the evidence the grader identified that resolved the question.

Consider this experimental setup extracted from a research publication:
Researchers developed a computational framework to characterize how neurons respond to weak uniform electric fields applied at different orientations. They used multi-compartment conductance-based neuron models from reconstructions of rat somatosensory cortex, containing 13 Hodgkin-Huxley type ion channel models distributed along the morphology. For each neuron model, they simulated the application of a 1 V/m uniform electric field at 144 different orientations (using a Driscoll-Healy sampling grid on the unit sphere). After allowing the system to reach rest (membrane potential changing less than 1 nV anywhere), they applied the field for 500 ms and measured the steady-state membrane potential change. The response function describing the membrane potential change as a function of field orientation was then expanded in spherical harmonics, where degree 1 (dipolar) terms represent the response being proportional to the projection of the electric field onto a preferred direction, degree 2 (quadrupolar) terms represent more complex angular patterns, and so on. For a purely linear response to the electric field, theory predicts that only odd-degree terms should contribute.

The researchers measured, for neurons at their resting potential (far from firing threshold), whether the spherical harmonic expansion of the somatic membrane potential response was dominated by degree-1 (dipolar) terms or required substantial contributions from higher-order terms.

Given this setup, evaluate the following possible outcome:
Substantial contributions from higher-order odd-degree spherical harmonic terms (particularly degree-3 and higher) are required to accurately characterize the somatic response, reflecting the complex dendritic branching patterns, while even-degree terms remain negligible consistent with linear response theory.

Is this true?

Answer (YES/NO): NO